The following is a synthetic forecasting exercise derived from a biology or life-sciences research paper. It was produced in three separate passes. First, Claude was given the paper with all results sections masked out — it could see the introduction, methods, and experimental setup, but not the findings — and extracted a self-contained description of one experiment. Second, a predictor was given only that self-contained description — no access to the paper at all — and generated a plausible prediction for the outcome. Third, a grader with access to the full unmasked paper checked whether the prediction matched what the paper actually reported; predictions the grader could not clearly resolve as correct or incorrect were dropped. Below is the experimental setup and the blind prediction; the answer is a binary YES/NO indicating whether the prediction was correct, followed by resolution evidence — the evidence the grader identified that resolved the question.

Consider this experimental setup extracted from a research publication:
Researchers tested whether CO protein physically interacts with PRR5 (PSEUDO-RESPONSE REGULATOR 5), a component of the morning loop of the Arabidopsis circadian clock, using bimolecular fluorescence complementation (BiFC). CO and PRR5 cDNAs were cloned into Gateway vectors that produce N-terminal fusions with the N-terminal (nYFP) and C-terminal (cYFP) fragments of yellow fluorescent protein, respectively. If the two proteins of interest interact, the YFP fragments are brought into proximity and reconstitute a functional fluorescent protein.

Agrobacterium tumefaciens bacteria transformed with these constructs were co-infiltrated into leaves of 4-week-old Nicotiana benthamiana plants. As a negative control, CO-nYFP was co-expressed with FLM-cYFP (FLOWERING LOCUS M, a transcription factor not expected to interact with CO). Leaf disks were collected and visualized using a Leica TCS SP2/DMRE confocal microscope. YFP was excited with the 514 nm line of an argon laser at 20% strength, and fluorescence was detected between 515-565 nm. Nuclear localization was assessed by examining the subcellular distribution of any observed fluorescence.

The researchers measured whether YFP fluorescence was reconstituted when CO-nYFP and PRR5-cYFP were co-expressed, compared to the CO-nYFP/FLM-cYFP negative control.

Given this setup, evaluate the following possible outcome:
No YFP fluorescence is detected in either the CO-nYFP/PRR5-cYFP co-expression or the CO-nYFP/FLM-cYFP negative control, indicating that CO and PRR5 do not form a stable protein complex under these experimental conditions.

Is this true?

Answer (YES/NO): NO